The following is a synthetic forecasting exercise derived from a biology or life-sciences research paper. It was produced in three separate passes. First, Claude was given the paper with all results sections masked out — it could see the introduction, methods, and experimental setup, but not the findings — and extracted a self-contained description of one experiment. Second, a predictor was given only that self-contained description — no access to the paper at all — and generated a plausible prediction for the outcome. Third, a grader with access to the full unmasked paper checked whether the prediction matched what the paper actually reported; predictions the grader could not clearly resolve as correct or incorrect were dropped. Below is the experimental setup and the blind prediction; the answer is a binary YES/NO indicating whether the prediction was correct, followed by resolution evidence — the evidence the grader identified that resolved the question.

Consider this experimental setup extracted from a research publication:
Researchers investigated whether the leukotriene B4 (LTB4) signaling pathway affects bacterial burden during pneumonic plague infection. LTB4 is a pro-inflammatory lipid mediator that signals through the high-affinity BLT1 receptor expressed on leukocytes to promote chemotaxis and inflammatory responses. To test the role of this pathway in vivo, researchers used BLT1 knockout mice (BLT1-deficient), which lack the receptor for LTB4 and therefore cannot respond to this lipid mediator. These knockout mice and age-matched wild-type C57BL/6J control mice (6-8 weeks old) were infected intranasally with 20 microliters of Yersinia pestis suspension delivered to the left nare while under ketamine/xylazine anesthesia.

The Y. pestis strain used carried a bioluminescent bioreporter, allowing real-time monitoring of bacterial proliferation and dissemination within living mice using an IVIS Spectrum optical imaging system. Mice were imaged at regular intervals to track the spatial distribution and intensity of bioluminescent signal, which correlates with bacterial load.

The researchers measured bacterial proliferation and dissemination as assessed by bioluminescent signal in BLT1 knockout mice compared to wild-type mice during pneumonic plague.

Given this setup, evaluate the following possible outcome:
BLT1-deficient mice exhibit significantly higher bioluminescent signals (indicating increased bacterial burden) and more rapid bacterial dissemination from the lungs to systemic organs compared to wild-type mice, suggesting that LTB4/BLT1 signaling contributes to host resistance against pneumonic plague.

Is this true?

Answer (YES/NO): NO